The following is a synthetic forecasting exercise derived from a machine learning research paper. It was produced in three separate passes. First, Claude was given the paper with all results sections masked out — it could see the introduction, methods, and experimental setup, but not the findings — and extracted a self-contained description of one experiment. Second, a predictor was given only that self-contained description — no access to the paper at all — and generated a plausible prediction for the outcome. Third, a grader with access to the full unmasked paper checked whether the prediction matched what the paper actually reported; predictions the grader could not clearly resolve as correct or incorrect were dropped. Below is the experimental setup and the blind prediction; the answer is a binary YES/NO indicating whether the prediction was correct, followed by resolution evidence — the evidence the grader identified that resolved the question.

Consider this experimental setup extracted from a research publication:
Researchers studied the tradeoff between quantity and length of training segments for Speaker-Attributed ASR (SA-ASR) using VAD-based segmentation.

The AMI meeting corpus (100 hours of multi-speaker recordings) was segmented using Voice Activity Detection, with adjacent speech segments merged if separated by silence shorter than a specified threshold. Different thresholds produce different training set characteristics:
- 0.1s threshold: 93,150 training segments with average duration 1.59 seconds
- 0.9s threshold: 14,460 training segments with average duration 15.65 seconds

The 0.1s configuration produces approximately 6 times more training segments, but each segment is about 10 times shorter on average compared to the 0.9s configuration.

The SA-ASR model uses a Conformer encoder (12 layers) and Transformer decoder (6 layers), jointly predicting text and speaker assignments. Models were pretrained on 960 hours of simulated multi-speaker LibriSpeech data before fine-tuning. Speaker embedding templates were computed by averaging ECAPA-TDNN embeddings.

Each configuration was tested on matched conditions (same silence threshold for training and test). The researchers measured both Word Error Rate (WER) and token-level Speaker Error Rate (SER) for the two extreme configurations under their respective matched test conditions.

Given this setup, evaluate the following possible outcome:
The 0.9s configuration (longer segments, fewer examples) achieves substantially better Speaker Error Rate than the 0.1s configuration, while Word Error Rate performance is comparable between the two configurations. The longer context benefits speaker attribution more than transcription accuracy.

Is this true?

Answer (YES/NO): NO